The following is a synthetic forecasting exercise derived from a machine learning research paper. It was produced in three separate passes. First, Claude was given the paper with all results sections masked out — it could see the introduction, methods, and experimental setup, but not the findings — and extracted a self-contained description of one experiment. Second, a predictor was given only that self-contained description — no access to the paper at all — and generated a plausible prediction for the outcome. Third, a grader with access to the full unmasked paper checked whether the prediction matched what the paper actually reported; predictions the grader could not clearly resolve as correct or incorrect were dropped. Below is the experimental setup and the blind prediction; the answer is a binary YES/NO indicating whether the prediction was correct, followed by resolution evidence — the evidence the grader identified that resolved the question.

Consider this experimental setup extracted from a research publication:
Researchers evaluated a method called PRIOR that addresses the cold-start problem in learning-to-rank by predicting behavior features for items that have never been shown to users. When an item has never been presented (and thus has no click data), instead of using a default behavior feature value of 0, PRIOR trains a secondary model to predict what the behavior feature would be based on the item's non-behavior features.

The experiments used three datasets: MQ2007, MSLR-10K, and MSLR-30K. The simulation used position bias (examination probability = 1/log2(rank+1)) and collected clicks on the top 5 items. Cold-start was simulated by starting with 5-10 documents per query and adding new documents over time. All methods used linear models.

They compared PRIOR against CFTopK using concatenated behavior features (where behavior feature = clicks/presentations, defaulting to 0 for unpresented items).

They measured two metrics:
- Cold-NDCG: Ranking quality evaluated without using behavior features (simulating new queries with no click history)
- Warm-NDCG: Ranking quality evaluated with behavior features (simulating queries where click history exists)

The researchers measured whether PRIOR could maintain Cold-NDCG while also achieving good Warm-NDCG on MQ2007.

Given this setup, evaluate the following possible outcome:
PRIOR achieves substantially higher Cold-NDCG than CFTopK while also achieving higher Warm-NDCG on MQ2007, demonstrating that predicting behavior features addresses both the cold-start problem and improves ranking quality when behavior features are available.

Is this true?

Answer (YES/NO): YES